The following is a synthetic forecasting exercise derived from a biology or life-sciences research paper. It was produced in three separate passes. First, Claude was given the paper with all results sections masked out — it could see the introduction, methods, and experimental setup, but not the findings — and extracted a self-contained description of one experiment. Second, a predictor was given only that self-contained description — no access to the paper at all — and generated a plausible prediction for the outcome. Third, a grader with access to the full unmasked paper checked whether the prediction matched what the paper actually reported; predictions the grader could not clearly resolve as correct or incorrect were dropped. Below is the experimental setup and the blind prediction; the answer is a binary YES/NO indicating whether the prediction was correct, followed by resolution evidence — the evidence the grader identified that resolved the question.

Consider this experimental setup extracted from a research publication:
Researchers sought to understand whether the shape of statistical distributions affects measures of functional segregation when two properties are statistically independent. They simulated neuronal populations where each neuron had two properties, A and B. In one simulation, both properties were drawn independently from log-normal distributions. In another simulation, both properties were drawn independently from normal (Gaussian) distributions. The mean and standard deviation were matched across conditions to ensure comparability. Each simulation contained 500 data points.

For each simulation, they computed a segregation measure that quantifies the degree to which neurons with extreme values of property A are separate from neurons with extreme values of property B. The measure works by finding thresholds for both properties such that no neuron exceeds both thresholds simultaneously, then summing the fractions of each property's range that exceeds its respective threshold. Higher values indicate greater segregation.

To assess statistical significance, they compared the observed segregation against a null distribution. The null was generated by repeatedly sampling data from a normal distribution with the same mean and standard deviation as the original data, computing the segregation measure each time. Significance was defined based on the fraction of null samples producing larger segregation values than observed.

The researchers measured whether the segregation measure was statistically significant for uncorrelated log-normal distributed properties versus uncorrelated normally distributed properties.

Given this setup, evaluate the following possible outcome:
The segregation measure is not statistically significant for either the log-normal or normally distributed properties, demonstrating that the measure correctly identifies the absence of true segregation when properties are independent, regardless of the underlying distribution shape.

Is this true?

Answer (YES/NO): NO